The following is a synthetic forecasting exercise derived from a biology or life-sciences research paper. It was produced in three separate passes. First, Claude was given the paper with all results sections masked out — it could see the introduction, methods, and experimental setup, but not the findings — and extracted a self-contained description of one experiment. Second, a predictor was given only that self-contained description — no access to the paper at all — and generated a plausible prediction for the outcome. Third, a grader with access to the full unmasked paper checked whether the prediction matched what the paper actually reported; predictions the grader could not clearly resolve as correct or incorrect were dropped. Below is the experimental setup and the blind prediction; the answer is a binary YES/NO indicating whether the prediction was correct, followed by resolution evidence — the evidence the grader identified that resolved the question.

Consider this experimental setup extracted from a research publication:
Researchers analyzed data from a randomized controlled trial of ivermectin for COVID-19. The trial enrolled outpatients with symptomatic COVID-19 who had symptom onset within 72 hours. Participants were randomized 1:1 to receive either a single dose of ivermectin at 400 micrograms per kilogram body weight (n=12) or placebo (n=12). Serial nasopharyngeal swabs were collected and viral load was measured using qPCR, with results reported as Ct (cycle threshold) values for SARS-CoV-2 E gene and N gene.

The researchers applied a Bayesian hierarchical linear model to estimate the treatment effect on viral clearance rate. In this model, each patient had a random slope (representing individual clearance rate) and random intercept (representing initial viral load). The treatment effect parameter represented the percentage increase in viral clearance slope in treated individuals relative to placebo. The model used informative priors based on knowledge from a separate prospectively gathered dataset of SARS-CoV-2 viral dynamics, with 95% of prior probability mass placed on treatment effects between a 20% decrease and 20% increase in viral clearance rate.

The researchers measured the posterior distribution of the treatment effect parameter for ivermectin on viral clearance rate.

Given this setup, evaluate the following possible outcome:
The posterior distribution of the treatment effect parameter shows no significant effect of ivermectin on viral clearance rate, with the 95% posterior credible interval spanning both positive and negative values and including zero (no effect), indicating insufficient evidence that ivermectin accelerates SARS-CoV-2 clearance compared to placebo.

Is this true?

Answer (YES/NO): NO